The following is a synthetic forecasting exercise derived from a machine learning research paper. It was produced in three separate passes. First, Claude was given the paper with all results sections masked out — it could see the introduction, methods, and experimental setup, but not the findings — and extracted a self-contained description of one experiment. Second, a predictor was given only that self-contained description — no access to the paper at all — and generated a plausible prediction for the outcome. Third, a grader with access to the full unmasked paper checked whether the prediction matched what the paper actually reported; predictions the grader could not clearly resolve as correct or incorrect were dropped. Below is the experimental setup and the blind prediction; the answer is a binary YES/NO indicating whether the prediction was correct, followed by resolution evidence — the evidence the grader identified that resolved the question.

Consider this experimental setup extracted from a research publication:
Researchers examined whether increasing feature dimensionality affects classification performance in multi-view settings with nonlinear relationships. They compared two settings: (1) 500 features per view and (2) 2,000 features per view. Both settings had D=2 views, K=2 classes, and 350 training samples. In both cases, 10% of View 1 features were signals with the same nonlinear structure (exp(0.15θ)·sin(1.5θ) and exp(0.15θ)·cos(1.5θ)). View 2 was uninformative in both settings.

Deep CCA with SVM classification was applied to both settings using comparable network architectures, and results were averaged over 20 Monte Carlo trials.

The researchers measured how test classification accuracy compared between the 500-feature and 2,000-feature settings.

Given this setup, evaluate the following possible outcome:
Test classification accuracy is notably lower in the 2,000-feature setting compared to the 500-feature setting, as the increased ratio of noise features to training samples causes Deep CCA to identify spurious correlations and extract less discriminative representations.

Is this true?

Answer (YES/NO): NO